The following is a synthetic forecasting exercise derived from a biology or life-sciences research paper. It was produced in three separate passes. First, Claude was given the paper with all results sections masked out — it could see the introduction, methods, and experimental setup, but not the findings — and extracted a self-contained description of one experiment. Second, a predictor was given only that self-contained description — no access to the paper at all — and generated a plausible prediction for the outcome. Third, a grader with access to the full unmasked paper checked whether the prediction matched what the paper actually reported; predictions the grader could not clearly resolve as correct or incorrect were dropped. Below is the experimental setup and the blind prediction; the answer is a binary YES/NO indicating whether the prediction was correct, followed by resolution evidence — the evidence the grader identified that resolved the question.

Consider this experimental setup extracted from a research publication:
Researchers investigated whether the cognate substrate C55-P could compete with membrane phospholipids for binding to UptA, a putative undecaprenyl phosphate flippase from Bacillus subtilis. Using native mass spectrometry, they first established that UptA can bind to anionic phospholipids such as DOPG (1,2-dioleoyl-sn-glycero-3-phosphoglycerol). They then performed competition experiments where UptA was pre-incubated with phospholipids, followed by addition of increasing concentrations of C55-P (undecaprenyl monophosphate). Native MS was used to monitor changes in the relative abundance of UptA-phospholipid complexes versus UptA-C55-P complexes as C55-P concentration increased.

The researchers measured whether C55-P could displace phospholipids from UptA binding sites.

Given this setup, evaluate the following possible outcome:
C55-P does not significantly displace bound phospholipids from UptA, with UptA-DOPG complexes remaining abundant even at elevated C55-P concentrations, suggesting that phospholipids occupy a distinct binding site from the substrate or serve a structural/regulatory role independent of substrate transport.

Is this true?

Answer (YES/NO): NO